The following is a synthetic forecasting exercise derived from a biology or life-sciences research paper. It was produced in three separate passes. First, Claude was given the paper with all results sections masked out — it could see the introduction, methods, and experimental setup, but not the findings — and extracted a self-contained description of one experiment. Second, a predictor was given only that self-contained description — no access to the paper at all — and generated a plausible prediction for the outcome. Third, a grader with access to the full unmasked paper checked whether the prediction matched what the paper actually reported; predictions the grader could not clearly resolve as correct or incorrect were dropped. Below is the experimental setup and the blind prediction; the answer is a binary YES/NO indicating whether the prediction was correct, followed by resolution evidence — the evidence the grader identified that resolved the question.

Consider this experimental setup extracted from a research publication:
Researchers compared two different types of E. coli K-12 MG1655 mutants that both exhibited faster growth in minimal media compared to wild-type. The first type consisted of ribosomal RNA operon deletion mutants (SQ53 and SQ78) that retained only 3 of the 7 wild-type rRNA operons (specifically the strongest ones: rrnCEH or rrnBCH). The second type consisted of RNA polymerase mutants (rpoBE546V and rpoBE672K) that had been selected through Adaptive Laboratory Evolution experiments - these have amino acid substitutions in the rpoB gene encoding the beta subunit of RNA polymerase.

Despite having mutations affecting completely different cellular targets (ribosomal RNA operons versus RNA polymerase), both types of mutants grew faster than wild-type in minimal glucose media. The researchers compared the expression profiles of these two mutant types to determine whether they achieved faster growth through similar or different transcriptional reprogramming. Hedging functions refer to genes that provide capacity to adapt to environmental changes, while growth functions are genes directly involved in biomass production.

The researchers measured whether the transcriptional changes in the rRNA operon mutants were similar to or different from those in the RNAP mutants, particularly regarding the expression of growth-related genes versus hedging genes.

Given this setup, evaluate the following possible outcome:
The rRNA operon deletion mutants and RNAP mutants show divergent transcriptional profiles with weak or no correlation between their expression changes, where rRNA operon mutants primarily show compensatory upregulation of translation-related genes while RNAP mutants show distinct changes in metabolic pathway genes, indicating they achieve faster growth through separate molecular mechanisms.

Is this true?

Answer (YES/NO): NO